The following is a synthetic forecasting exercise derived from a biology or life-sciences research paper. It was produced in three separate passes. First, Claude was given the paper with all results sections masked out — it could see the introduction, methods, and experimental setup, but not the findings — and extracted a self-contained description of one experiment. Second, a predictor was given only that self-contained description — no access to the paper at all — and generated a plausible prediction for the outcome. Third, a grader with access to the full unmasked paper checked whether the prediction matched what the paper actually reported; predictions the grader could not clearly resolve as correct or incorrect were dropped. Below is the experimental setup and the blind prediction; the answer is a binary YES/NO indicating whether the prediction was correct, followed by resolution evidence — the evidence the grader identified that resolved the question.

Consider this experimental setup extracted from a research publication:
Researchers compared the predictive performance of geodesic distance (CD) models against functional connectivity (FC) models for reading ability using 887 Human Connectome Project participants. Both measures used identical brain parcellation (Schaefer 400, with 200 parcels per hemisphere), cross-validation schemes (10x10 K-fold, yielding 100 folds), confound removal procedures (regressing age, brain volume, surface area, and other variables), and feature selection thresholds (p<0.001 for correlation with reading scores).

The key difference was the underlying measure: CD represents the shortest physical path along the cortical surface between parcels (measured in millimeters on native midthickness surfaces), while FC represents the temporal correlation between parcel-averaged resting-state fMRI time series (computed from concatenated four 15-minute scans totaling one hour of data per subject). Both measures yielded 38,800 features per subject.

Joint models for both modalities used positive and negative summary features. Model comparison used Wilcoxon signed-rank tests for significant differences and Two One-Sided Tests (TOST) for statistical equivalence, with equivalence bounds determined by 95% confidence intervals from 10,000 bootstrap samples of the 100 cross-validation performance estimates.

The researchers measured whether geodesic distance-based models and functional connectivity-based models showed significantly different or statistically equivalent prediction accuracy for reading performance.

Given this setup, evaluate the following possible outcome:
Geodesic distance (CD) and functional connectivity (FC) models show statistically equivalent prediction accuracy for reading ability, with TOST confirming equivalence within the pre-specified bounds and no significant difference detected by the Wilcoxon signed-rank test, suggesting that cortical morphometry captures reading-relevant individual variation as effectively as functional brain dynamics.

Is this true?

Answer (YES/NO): NO